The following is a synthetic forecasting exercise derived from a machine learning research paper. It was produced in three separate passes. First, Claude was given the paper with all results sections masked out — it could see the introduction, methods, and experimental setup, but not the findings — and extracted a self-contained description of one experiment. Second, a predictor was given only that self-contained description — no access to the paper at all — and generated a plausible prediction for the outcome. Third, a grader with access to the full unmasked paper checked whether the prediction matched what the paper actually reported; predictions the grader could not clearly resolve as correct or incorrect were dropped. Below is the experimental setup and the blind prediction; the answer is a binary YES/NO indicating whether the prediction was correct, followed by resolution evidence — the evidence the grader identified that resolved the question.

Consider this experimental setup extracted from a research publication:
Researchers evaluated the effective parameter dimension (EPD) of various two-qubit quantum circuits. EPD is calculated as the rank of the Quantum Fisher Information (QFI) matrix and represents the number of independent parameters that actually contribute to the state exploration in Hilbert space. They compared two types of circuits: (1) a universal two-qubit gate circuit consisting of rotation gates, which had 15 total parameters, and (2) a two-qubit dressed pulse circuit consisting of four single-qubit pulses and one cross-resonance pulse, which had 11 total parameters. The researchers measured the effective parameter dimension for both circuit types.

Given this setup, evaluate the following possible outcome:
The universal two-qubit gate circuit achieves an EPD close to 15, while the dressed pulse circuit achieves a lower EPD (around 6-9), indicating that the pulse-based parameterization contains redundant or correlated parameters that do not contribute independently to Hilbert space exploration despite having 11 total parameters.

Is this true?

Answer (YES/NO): NO